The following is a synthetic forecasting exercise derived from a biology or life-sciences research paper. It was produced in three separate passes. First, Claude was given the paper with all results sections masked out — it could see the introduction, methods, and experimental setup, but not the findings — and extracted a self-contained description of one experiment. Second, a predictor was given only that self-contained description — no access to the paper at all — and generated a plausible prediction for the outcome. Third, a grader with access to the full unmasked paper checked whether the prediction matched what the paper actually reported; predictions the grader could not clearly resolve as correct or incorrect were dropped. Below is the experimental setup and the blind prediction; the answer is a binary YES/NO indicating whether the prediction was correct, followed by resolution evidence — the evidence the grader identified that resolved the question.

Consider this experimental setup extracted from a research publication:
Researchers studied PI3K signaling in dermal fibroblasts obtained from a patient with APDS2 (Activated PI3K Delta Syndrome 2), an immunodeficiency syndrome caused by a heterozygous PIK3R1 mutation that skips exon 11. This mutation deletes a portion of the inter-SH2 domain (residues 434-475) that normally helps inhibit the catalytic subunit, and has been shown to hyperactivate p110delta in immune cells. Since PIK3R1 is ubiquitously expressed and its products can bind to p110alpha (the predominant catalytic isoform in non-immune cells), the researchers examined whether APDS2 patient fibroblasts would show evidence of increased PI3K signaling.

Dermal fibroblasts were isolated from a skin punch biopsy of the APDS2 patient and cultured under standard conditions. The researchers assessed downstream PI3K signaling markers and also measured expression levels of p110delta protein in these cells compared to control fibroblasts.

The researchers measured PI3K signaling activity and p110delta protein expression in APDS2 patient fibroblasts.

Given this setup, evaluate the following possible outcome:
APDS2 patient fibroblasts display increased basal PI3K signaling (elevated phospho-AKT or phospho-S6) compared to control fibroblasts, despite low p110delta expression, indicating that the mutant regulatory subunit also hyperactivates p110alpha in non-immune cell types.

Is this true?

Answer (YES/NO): NO